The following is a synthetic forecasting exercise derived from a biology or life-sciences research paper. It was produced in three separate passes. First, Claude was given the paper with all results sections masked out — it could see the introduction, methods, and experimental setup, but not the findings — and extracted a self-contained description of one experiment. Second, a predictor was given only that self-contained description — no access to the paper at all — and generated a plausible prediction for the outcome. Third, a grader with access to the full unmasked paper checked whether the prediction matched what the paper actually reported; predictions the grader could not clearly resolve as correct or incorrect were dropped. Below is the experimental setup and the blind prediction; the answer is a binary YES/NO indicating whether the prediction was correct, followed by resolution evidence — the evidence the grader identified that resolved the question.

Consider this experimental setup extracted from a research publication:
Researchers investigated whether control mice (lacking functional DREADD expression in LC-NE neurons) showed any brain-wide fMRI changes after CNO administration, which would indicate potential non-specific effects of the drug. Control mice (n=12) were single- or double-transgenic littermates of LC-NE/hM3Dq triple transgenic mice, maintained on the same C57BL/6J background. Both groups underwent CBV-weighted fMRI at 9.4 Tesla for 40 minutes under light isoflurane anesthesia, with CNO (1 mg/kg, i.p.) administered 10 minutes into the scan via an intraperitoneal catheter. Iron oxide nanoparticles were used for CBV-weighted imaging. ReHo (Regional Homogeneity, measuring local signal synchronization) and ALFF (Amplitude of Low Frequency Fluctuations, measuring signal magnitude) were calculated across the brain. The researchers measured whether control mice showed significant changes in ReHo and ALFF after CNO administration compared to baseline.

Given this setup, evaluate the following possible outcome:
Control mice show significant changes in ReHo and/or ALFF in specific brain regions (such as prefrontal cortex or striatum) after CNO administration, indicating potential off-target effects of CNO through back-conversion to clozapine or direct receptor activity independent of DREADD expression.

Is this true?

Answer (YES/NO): NO